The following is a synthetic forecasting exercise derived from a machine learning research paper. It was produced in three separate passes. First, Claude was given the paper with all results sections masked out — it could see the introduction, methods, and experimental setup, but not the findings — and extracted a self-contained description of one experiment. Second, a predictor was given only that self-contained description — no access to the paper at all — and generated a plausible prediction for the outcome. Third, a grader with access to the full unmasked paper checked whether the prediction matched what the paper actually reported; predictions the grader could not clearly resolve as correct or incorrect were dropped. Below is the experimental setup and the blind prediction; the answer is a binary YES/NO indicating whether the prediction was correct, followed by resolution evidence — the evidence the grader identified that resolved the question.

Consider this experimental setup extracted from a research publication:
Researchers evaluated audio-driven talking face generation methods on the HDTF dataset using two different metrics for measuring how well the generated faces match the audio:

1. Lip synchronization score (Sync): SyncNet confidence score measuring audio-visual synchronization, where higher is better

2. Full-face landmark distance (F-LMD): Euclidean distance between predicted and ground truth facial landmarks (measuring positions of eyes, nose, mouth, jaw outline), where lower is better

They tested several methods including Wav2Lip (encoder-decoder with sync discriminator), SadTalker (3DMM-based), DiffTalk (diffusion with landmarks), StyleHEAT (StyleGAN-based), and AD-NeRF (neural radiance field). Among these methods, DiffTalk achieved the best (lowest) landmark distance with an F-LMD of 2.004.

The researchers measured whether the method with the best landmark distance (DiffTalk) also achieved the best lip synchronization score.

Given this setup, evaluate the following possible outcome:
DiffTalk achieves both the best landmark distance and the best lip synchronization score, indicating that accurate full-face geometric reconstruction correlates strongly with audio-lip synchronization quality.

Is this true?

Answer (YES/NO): NO